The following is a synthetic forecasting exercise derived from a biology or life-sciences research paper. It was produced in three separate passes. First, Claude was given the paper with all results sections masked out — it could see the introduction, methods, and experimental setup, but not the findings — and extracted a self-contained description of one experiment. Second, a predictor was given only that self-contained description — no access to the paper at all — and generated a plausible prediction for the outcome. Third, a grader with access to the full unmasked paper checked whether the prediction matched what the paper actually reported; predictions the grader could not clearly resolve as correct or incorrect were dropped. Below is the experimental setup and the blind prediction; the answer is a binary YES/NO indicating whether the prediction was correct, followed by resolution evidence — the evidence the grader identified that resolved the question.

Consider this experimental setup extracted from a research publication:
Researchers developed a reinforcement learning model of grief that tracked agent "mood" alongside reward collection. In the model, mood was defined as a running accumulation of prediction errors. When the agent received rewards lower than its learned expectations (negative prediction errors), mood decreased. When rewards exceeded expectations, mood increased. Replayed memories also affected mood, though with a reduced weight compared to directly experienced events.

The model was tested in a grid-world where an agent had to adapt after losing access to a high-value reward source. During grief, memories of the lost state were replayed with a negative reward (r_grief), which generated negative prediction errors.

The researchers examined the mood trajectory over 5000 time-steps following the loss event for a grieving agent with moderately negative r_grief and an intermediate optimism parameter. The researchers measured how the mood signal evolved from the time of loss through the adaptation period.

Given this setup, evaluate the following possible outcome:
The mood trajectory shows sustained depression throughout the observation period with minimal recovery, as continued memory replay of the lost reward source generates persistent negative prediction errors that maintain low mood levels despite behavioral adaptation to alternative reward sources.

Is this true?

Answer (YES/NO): NO